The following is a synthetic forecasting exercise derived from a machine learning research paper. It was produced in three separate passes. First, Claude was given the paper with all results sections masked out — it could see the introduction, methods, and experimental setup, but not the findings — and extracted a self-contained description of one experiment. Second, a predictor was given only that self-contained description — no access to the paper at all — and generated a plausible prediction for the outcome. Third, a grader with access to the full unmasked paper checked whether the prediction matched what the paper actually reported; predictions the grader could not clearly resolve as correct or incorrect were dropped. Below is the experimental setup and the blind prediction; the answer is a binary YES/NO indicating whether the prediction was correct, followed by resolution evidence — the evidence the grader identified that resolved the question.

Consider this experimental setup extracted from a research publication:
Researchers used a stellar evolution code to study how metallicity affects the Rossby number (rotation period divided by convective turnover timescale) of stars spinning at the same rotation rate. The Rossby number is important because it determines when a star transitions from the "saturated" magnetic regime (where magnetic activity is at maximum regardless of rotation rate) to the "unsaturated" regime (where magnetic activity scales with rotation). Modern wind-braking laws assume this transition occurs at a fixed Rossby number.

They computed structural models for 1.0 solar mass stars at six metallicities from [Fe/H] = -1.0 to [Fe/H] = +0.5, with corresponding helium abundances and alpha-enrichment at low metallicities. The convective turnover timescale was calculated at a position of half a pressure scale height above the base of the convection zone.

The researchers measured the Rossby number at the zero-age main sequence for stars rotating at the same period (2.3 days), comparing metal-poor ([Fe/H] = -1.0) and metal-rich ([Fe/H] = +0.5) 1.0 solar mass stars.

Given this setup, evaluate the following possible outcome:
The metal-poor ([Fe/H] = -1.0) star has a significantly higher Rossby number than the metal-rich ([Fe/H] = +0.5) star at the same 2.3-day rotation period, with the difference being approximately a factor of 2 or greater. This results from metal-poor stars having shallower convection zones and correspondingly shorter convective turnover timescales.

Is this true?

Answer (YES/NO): YES